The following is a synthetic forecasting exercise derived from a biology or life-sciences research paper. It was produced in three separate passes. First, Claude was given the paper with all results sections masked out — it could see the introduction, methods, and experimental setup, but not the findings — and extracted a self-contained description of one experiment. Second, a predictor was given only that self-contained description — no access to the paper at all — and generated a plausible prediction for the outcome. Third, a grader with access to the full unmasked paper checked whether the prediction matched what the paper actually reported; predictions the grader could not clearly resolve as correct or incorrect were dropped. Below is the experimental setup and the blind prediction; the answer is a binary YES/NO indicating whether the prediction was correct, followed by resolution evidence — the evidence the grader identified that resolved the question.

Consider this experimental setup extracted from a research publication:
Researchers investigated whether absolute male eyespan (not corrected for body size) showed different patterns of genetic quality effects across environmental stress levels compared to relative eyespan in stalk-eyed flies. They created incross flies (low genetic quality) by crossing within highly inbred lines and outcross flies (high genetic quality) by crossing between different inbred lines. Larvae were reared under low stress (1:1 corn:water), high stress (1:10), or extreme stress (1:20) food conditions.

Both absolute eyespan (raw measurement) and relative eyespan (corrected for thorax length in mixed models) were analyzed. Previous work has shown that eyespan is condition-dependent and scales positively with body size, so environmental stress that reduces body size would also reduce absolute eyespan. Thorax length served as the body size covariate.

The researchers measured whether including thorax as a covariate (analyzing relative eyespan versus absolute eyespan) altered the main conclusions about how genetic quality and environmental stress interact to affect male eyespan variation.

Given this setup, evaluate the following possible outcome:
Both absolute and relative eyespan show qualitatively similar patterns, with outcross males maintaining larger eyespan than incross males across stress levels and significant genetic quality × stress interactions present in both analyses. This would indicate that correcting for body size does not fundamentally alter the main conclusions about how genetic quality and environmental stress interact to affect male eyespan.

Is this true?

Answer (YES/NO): YES